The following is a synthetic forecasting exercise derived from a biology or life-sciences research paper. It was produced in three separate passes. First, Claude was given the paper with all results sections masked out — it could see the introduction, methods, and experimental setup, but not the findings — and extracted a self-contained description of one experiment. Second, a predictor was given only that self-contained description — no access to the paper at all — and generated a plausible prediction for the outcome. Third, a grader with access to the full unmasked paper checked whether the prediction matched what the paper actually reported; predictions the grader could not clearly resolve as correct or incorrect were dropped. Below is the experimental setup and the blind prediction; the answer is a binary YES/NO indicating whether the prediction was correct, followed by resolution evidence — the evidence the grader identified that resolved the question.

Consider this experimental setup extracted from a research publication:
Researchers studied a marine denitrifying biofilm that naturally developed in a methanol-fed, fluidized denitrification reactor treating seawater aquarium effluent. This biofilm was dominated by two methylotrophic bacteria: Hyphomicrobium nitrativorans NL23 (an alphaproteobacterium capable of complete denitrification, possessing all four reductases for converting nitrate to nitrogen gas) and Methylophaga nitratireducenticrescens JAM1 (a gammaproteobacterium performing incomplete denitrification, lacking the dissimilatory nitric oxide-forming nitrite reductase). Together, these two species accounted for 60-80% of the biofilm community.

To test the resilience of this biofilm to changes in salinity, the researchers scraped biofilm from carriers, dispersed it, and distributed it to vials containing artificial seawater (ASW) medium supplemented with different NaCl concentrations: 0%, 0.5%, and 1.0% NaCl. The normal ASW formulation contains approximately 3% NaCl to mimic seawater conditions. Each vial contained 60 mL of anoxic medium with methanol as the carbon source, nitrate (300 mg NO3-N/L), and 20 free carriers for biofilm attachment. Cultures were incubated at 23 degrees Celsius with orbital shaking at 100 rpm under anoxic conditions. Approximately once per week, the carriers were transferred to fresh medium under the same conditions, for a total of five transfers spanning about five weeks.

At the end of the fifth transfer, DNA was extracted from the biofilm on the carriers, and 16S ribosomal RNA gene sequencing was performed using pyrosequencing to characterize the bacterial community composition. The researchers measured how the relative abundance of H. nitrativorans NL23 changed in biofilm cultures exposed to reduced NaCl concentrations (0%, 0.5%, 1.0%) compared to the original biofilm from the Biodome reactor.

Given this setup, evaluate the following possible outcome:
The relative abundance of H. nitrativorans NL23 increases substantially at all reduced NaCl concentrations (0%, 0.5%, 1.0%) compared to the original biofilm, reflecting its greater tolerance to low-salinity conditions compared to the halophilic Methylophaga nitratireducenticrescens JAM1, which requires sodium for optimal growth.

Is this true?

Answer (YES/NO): NO